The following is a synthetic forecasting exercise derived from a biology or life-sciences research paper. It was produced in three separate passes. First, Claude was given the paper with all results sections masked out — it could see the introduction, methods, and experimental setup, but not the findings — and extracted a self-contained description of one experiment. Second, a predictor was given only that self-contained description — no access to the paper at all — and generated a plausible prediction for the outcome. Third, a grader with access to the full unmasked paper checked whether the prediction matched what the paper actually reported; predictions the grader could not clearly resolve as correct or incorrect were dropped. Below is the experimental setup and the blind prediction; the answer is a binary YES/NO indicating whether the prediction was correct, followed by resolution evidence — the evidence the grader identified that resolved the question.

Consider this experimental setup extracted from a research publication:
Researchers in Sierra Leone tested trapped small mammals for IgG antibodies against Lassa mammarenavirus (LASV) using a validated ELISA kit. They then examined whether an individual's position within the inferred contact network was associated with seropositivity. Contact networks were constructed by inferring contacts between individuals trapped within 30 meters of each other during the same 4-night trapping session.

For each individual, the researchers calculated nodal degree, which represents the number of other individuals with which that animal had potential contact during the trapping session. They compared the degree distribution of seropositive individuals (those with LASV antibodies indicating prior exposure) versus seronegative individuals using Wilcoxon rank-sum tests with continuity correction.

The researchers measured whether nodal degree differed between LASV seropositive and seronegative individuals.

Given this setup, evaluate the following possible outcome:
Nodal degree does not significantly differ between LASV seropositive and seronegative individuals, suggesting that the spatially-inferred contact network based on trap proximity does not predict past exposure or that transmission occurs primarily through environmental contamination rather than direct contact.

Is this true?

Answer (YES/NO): NO